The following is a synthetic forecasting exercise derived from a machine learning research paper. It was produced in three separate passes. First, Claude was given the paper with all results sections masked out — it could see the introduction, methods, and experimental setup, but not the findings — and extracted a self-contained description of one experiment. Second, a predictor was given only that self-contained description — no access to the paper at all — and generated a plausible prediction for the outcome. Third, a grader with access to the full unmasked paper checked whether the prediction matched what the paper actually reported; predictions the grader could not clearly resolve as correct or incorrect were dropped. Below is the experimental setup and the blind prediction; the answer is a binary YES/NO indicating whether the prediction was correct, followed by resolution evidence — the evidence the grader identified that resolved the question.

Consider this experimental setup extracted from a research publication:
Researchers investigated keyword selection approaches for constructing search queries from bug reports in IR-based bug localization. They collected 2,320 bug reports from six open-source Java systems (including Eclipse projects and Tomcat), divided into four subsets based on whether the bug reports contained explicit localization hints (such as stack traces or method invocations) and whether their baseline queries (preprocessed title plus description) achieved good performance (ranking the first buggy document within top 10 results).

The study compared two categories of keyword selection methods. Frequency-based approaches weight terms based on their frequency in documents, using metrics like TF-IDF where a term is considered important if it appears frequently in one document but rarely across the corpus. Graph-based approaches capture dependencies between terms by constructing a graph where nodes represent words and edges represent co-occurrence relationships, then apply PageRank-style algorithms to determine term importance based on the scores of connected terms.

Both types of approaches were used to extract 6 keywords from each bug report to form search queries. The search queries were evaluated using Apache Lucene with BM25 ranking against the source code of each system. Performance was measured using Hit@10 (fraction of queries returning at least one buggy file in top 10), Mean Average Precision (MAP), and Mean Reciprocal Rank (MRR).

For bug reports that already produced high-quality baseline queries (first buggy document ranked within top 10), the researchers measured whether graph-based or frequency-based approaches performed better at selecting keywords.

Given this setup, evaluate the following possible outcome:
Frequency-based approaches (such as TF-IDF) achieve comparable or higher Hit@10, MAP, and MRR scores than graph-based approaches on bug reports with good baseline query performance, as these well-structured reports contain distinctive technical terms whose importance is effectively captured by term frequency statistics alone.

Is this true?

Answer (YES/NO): NO